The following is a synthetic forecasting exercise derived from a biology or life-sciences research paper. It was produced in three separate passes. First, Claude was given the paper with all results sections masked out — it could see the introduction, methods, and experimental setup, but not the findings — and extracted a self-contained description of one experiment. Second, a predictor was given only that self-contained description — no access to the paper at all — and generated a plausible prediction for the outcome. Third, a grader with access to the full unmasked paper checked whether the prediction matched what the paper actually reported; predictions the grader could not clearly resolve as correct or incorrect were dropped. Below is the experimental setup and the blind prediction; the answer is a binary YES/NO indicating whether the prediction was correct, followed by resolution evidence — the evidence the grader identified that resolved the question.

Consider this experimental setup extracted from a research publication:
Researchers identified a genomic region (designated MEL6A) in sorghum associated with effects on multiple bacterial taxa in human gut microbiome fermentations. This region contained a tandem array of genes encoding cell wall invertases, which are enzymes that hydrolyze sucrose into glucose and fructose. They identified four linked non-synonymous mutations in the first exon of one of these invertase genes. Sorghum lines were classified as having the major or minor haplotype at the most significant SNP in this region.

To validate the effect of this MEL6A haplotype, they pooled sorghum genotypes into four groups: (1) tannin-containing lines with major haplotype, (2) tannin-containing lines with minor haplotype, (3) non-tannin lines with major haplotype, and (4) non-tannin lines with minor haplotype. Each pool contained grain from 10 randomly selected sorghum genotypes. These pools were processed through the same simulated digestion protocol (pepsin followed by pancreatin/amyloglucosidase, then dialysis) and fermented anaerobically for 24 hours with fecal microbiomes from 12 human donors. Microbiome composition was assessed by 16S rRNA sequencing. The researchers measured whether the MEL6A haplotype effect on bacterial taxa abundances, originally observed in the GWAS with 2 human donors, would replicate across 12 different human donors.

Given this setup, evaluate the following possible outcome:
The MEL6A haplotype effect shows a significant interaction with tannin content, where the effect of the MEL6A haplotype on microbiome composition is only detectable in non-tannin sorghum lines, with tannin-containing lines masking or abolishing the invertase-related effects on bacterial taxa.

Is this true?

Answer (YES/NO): NO